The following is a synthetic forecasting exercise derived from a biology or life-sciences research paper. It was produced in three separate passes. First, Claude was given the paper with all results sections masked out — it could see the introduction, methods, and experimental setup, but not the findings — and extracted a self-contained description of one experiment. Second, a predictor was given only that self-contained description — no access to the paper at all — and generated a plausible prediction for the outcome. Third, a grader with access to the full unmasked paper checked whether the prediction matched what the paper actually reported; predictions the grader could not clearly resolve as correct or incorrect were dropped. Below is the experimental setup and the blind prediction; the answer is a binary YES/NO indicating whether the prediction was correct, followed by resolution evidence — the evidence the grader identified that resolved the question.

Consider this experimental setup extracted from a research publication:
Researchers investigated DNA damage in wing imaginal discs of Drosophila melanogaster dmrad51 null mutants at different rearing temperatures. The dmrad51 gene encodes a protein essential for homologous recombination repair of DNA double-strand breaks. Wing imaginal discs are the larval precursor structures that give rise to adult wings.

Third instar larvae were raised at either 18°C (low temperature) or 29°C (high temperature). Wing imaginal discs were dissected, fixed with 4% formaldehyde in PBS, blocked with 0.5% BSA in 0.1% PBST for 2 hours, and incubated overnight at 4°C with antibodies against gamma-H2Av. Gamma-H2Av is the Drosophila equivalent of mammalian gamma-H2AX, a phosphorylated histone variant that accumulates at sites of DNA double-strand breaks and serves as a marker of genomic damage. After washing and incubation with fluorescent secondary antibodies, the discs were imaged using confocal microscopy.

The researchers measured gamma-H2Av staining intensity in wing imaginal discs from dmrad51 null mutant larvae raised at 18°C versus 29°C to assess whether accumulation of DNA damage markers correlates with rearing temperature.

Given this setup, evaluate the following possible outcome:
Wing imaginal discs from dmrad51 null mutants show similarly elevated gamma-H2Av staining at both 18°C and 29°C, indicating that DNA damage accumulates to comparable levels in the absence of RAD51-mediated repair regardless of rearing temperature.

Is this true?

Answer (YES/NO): NO